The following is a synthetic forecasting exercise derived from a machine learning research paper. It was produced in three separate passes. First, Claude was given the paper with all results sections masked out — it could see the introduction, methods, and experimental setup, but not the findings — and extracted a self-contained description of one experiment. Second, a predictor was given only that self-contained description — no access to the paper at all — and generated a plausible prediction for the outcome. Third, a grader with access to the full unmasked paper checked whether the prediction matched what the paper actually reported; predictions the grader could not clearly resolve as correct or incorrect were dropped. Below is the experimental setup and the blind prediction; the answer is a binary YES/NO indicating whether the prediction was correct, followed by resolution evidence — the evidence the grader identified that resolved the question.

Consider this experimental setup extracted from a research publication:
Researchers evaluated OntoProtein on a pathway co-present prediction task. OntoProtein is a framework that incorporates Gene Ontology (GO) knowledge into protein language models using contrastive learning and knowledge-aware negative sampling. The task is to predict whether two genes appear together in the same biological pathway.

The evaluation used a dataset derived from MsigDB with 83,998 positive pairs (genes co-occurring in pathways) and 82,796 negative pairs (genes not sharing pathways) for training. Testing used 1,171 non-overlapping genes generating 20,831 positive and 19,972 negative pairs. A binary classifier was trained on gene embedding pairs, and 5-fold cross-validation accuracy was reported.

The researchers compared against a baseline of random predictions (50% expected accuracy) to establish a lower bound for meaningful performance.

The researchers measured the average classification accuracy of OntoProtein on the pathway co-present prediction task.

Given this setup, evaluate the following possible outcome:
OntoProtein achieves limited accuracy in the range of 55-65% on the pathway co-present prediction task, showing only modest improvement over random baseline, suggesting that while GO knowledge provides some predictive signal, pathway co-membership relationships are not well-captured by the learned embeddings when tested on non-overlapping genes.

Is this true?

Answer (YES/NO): NO